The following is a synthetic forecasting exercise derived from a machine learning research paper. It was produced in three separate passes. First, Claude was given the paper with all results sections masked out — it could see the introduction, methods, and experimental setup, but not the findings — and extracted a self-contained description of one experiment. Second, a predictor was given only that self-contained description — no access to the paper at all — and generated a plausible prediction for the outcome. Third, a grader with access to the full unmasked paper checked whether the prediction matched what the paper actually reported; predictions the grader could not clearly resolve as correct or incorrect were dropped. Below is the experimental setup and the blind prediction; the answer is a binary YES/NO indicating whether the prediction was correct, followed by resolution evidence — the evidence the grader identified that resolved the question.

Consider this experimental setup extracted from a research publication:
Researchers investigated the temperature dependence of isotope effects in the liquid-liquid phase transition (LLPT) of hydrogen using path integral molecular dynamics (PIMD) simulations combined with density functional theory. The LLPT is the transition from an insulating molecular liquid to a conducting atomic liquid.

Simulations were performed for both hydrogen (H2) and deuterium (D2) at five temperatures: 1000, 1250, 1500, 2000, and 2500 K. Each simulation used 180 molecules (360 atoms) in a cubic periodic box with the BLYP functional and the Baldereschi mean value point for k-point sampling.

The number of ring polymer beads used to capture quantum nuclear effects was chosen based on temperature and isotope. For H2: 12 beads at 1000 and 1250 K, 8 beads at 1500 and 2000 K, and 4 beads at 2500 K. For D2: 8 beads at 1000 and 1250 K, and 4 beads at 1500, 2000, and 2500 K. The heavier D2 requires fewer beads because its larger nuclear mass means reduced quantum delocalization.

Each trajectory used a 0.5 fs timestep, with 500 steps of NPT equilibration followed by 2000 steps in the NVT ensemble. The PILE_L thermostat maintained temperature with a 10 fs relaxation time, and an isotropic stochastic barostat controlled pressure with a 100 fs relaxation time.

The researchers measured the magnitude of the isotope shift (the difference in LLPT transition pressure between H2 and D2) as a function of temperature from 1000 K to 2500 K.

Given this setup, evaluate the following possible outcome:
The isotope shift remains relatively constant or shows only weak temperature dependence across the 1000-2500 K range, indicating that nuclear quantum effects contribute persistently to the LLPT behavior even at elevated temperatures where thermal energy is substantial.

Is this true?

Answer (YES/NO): NO